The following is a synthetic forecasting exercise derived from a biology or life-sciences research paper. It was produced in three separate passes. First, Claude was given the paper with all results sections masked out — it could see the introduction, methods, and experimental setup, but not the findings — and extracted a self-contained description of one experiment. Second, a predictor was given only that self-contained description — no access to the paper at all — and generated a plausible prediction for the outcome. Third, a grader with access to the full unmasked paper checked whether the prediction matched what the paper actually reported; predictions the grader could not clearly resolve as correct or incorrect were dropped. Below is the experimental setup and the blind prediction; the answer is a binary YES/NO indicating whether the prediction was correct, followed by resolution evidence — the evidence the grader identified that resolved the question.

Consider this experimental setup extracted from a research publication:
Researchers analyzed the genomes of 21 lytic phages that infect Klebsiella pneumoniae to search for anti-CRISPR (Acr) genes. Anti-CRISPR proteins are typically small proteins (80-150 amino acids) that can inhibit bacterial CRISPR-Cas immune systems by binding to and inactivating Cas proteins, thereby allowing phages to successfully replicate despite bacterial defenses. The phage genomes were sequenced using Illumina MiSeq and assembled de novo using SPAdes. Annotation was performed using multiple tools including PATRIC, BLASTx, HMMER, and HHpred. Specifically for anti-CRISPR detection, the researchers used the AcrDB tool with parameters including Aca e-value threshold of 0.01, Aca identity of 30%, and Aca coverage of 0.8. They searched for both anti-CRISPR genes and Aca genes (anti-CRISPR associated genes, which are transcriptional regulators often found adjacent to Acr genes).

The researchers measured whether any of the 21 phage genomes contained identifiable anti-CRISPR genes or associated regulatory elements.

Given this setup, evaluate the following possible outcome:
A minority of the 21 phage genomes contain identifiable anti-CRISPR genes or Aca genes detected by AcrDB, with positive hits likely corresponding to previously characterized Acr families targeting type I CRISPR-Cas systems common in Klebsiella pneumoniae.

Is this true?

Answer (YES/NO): NO